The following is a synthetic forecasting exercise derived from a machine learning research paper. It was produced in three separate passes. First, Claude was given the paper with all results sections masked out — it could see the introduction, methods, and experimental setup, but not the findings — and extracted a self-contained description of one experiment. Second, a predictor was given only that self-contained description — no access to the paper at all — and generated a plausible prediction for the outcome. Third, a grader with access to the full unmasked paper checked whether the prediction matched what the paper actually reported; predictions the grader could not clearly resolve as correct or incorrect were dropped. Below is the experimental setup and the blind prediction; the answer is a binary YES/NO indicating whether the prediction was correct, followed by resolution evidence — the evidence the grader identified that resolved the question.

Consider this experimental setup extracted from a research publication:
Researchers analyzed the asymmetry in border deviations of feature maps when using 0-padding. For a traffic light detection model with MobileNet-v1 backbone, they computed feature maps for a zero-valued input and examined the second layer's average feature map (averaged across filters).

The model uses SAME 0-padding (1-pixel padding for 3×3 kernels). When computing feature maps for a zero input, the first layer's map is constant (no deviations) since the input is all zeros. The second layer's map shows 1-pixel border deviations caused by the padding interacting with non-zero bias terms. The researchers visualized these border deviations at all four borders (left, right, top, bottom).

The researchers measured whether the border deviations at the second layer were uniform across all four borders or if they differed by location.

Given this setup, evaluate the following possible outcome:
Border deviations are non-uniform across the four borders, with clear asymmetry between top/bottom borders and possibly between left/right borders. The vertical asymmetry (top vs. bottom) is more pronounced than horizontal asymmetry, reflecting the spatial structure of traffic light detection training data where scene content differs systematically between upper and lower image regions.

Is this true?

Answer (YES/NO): NO